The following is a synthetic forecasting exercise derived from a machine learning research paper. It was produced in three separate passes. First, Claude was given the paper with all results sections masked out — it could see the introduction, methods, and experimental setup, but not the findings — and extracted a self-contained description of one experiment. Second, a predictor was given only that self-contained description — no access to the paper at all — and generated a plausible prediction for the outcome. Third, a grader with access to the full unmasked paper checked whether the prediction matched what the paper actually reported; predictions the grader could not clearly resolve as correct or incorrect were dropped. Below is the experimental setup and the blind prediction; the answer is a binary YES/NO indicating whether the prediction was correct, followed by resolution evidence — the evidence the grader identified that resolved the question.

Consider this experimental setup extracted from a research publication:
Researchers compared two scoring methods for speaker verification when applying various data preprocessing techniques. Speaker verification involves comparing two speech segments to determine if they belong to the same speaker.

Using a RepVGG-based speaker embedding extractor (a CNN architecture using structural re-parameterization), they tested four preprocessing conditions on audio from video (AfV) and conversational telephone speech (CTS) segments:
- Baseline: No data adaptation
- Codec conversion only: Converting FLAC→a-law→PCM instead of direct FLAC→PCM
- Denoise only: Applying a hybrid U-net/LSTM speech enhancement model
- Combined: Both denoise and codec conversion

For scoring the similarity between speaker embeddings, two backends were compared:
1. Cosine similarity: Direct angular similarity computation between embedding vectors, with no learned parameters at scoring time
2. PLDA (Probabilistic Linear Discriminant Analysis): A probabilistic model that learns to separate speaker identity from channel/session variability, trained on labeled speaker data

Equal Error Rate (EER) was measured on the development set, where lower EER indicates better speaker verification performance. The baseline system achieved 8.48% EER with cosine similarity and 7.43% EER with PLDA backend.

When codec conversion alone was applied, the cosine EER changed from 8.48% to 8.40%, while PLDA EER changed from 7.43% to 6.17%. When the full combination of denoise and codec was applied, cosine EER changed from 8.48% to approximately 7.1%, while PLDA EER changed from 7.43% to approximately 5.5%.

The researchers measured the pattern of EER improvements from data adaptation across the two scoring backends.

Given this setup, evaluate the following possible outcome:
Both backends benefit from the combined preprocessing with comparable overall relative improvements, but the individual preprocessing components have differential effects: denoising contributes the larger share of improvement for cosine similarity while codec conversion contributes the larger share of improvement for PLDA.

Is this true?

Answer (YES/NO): NO